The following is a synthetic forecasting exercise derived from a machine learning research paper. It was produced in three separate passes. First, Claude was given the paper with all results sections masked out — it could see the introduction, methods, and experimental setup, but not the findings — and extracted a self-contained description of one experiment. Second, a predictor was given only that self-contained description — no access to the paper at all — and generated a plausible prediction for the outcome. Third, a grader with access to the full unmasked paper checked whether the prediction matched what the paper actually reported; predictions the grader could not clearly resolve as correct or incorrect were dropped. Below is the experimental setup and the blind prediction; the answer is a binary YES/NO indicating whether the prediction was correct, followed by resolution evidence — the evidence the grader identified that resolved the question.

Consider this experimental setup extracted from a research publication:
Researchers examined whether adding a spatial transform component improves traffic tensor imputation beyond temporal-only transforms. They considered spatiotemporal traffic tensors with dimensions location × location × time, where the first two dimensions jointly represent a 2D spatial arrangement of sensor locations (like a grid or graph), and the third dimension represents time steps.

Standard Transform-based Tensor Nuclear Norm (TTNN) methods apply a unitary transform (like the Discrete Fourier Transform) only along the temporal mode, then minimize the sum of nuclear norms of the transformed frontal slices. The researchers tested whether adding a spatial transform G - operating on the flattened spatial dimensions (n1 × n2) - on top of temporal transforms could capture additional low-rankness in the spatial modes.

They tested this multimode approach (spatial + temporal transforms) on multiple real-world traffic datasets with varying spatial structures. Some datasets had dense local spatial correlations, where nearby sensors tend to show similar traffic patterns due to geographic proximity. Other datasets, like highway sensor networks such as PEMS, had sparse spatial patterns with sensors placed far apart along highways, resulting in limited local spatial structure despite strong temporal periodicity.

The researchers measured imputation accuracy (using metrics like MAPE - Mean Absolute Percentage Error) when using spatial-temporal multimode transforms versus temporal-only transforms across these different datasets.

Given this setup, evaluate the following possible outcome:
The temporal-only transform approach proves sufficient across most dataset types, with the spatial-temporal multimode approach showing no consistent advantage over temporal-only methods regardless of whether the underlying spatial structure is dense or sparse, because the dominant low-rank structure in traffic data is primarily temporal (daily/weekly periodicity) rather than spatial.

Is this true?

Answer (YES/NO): NO